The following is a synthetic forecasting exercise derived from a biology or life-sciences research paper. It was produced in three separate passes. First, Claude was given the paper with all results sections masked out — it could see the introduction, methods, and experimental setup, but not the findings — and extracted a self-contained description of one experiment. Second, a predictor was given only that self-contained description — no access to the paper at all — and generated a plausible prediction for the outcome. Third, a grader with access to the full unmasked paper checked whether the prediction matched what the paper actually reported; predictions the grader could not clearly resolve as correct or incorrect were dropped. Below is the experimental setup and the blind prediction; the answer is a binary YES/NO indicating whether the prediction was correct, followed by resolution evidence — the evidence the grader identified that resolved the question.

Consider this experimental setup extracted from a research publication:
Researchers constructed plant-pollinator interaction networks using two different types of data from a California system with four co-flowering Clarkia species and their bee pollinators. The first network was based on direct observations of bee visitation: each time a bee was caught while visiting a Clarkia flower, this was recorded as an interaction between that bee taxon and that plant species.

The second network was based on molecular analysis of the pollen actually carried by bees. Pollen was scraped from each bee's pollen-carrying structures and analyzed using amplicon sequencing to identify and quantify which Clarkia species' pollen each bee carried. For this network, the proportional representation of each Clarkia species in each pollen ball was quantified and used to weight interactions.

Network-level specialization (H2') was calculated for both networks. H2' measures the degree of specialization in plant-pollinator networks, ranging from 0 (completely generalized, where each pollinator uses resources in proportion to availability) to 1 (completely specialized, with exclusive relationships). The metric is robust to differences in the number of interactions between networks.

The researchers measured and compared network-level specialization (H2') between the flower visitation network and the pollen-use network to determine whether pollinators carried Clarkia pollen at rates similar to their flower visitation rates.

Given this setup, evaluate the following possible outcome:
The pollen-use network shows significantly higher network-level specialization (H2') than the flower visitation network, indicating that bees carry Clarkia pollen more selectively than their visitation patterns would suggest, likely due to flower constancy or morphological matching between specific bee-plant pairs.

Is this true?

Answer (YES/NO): NO